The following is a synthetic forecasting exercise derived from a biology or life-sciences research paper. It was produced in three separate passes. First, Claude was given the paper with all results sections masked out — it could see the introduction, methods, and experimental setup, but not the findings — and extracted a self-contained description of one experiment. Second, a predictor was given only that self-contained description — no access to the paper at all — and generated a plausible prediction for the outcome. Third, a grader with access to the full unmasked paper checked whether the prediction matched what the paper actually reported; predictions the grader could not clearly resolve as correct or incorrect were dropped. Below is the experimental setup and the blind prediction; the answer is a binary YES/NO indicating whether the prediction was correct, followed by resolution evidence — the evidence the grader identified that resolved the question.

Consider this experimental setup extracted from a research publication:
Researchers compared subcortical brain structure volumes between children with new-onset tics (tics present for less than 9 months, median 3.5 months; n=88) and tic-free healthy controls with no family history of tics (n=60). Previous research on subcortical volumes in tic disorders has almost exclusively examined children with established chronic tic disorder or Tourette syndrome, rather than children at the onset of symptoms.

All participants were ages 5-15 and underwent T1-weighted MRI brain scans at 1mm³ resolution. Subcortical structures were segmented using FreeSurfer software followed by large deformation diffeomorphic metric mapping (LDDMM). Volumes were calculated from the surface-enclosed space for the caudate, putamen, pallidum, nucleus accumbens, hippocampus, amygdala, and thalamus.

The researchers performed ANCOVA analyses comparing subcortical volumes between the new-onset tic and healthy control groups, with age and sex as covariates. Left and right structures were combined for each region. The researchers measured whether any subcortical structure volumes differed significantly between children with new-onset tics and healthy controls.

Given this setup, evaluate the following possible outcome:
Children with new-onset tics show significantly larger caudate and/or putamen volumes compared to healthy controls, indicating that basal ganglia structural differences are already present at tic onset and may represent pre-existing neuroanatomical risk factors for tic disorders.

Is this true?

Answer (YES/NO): NO